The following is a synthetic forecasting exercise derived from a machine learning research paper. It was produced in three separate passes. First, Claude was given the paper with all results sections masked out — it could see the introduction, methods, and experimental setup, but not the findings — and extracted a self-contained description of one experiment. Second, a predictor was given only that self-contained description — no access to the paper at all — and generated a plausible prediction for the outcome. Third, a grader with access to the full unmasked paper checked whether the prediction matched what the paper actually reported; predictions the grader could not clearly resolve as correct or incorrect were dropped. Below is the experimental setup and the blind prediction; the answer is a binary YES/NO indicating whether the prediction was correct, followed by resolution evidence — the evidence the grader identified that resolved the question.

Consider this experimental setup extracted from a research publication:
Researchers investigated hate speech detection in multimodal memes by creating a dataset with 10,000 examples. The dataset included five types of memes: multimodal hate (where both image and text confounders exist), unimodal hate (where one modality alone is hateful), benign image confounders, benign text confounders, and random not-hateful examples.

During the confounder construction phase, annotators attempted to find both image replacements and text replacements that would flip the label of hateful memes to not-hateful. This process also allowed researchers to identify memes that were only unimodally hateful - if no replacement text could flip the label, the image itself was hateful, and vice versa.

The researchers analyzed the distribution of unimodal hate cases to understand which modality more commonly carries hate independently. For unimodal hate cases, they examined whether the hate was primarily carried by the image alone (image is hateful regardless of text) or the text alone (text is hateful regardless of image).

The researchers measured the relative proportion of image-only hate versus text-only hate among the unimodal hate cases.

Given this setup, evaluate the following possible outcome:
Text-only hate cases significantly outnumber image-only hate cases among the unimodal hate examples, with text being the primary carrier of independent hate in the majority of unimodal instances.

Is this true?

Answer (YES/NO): YES